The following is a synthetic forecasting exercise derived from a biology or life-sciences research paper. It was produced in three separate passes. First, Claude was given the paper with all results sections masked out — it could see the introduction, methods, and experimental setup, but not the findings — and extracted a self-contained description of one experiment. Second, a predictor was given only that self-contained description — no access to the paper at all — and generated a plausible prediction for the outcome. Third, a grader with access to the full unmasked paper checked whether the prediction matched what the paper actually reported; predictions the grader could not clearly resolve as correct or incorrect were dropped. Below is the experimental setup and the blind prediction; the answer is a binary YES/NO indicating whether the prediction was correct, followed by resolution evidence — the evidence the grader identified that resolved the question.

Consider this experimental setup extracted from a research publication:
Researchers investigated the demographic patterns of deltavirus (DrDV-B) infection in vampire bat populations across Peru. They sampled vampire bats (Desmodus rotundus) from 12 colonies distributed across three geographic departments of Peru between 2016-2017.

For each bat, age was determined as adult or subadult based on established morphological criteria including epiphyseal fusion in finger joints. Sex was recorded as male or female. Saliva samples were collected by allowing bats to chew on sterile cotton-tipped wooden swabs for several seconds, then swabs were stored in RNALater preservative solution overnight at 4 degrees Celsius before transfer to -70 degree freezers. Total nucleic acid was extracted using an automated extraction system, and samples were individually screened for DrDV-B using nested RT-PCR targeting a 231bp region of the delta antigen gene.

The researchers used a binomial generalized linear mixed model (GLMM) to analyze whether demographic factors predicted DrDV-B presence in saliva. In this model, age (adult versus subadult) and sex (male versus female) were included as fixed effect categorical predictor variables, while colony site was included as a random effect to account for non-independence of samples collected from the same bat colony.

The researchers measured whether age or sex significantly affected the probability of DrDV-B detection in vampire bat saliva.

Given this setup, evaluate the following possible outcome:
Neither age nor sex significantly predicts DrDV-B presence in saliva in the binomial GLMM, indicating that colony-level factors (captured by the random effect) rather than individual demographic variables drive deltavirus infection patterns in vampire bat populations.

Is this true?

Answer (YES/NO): YES